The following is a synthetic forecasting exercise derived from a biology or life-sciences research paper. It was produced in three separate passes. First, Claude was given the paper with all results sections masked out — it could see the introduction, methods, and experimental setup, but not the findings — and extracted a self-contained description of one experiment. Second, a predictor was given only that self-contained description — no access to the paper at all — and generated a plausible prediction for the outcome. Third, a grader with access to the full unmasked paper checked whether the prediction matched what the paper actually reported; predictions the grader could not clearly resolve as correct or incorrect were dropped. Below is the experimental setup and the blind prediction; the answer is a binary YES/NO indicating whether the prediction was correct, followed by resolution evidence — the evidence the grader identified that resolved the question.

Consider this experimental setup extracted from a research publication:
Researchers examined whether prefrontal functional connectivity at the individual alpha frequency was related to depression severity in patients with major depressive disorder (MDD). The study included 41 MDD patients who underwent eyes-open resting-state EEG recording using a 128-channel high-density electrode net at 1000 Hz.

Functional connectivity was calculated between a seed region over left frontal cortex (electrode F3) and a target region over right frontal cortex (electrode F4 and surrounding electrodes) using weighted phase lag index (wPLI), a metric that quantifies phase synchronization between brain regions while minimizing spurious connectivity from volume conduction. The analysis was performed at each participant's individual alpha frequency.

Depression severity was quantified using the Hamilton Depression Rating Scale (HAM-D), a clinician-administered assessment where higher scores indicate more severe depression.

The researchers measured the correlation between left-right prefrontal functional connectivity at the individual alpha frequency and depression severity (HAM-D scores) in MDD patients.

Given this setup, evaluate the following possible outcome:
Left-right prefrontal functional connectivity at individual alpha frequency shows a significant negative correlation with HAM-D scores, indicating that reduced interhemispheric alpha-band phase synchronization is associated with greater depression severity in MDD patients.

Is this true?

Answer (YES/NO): NO